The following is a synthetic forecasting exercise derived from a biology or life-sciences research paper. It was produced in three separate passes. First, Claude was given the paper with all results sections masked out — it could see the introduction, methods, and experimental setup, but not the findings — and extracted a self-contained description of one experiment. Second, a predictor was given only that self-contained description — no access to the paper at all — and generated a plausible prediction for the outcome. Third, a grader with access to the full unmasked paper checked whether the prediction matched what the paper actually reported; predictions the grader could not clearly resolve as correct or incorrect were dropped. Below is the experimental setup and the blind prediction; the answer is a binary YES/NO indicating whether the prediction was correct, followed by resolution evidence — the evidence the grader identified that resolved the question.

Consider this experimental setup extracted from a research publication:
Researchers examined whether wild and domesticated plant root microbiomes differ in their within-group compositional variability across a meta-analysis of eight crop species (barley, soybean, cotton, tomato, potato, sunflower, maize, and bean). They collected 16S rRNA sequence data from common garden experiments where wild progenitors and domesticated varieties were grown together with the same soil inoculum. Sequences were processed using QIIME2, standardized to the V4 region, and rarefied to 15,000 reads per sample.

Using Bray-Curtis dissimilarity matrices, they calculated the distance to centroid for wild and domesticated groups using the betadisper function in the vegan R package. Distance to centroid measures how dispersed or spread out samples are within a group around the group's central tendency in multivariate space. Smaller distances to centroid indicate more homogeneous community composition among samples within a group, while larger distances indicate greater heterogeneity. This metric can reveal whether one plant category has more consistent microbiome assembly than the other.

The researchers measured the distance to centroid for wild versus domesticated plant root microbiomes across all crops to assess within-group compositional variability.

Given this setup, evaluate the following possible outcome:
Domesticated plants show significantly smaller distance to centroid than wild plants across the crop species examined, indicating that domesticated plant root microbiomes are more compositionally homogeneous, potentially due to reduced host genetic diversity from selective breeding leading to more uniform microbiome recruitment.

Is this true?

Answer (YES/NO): NO